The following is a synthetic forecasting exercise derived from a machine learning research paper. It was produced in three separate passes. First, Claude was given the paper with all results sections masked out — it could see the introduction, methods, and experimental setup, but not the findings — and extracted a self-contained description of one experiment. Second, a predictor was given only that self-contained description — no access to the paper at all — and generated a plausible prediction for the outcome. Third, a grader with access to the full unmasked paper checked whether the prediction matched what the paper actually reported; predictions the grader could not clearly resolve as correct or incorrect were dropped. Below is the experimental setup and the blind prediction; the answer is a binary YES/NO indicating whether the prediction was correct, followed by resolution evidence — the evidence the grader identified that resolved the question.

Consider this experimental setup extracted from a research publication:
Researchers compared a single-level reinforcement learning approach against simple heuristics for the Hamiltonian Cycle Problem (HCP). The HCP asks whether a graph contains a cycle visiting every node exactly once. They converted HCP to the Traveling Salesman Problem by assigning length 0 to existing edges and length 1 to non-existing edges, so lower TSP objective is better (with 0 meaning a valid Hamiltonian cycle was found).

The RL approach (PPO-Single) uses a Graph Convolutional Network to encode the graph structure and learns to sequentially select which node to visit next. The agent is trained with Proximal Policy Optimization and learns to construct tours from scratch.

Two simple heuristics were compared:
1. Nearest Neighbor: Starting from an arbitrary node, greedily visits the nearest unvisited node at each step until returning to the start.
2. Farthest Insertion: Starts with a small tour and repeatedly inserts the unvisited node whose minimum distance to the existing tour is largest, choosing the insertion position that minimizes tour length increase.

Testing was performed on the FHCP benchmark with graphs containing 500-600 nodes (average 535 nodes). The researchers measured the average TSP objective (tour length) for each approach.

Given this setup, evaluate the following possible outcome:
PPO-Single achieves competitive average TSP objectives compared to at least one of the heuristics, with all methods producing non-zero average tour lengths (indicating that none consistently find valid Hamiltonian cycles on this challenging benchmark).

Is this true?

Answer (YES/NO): NO